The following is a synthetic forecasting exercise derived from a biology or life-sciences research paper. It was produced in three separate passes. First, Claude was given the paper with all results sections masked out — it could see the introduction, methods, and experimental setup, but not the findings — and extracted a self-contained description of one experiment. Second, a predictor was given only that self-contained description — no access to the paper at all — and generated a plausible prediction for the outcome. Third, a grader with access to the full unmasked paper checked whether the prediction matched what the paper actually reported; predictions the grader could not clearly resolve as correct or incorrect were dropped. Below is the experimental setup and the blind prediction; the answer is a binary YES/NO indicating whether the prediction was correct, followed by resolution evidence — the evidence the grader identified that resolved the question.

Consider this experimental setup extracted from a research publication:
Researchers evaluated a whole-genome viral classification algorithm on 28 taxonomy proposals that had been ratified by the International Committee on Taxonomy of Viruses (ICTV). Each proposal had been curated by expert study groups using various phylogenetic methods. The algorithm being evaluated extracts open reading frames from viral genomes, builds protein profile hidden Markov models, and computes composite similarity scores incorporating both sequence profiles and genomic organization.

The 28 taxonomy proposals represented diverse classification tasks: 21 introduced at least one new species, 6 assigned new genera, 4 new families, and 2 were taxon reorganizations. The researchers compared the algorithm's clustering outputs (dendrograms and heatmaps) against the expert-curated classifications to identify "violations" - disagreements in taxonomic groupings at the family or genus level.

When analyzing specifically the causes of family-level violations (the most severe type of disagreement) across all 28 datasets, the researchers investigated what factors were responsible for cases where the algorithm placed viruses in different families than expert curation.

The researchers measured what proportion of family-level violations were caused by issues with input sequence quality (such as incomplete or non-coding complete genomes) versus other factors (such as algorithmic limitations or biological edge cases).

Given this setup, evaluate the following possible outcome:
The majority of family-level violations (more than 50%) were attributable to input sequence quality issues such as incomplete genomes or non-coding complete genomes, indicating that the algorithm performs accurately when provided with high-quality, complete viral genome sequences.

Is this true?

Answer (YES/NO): YES